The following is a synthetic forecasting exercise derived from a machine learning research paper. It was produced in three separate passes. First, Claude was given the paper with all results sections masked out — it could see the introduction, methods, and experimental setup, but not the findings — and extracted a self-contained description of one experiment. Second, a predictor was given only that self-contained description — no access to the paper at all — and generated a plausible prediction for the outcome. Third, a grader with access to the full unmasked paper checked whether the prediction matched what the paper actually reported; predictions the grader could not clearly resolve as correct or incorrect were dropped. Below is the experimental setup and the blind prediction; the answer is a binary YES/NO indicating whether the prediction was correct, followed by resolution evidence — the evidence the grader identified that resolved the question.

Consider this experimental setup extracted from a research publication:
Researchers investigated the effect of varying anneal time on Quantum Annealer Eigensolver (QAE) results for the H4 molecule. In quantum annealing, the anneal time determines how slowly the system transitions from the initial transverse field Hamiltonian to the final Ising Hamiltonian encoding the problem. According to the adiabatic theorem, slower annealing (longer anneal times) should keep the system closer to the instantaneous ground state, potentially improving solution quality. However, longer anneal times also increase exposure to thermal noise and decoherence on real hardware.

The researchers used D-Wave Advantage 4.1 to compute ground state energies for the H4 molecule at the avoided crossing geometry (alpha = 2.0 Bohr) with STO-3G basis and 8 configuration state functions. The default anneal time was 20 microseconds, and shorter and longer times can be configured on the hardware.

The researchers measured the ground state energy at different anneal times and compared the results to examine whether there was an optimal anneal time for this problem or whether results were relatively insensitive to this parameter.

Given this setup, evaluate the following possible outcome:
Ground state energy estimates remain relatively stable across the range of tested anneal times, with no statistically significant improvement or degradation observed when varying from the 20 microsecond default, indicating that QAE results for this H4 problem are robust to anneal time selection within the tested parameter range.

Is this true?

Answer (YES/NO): NO